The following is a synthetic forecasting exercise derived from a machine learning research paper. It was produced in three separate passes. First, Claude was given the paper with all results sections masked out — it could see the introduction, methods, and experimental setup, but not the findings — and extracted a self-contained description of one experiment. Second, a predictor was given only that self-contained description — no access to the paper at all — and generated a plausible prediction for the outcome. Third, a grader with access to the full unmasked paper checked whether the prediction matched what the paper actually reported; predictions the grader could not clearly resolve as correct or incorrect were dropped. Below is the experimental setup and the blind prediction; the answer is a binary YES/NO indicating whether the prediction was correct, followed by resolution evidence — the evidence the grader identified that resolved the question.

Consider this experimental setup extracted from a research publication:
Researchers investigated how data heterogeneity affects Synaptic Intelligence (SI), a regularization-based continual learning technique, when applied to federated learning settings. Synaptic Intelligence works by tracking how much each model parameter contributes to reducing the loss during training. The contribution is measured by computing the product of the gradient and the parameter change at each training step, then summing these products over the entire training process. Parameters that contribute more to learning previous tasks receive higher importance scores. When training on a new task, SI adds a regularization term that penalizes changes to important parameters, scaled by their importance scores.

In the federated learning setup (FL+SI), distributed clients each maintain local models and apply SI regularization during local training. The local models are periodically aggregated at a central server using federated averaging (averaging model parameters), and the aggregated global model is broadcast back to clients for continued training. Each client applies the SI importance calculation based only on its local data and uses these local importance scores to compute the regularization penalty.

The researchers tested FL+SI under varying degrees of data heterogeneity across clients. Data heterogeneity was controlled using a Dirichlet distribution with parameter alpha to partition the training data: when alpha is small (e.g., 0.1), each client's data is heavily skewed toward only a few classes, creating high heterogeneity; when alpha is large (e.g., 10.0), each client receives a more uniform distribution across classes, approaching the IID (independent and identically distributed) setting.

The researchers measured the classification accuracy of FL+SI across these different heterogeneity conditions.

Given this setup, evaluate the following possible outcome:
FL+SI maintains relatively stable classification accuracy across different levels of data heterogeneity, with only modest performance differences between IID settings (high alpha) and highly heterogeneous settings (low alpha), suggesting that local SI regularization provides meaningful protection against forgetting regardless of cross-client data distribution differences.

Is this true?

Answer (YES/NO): NO